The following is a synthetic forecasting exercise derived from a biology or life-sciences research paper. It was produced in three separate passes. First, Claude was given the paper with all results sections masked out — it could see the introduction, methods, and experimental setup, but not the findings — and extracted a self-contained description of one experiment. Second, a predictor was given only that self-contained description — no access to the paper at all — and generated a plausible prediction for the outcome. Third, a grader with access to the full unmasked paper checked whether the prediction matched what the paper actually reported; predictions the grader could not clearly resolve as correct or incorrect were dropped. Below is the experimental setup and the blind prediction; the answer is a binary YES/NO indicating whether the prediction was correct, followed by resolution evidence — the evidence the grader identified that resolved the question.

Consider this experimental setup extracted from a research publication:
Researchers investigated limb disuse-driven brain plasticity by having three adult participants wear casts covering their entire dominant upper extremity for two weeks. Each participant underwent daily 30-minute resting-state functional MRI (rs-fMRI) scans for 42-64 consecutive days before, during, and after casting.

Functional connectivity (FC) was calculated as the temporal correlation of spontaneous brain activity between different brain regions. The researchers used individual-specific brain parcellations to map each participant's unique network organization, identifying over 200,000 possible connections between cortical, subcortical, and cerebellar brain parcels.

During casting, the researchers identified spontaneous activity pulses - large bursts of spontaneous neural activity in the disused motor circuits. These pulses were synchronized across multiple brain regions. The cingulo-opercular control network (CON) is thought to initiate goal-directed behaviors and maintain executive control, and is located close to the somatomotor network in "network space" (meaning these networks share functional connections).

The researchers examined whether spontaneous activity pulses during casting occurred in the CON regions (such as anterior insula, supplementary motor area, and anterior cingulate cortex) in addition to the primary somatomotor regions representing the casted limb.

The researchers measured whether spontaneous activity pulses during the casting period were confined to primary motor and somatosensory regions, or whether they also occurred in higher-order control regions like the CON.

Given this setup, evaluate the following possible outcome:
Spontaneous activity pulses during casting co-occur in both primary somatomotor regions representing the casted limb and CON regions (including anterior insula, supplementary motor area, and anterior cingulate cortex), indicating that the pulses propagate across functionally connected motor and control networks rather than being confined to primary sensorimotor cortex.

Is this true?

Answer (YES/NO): YES